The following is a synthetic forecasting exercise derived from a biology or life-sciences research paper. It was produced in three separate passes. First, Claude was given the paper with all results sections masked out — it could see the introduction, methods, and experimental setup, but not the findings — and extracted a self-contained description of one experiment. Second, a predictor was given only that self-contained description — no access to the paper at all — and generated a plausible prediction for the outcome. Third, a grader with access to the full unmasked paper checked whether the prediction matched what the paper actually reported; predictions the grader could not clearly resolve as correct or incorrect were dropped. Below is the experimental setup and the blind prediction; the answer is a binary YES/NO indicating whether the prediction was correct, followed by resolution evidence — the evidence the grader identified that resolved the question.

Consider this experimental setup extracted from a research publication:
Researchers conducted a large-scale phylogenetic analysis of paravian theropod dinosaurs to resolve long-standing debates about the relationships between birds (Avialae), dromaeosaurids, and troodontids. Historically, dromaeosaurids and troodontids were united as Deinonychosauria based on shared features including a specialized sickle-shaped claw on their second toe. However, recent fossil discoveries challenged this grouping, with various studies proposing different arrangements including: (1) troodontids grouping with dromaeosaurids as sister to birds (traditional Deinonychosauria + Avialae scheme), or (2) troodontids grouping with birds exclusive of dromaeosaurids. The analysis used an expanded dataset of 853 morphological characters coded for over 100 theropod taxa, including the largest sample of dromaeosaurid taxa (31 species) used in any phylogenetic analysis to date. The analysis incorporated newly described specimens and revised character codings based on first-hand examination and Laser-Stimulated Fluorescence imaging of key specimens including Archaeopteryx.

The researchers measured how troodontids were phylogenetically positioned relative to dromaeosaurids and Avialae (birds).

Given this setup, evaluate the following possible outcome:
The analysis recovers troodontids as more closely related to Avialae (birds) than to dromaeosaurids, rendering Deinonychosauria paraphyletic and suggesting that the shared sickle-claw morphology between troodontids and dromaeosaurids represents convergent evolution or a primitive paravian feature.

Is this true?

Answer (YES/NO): NO